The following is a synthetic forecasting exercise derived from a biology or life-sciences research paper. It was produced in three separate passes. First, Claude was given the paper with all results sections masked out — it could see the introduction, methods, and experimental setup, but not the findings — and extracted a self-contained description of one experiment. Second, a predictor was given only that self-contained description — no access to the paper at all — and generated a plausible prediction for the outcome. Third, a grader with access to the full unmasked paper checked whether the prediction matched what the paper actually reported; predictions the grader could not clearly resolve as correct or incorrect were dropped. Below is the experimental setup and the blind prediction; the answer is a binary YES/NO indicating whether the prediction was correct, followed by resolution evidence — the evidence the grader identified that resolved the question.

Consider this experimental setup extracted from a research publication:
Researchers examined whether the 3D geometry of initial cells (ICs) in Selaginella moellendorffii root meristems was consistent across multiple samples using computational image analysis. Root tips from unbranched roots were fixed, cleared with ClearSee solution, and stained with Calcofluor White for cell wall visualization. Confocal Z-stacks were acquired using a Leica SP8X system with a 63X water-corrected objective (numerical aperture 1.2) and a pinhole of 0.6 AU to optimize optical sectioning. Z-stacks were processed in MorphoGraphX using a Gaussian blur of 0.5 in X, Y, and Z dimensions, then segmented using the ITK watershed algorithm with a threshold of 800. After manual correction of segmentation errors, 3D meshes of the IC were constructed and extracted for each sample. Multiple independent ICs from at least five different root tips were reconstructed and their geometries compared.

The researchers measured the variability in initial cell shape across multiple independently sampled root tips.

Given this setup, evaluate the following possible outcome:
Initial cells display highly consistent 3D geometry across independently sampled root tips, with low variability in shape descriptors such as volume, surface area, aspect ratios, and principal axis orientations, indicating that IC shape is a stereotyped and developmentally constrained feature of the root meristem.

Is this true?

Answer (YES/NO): NO